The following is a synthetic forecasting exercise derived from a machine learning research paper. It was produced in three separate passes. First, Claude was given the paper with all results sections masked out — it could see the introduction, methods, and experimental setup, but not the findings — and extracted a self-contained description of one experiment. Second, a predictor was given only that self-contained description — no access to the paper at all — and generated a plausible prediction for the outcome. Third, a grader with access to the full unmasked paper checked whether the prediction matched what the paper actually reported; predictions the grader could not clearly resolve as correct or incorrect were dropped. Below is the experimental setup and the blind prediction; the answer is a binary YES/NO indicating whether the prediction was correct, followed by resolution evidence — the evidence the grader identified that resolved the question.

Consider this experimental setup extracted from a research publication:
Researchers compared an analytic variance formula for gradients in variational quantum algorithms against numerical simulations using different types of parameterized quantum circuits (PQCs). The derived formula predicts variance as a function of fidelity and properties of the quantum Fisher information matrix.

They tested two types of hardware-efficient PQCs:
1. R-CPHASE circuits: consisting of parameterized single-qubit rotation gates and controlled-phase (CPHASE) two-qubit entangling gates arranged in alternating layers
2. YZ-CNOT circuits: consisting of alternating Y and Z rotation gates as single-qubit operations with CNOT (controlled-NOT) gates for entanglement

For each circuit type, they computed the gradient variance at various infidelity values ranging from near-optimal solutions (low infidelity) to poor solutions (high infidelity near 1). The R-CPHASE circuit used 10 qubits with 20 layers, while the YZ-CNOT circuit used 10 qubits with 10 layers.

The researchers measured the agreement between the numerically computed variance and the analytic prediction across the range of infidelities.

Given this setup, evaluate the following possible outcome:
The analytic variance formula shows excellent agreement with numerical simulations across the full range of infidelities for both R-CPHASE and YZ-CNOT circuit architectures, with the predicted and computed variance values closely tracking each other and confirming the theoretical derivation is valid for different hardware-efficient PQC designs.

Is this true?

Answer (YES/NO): NO